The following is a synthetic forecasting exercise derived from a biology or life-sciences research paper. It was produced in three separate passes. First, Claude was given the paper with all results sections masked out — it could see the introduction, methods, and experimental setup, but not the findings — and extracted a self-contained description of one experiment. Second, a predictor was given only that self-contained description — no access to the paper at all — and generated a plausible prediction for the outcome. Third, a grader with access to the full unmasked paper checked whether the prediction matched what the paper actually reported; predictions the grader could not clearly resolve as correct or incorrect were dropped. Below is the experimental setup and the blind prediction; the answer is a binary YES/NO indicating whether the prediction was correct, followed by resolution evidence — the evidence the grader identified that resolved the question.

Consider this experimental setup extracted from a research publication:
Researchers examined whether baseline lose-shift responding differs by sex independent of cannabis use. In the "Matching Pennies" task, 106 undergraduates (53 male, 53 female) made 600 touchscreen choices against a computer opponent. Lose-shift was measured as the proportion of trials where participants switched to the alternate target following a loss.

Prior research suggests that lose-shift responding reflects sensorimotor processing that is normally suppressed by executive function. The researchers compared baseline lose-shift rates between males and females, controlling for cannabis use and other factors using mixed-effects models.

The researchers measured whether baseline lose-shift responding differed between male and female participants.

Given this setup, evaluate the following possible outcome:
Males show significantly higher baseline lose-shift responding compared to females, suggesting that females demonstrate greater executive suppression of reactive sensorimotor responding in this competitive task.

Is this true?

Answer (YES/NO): NO